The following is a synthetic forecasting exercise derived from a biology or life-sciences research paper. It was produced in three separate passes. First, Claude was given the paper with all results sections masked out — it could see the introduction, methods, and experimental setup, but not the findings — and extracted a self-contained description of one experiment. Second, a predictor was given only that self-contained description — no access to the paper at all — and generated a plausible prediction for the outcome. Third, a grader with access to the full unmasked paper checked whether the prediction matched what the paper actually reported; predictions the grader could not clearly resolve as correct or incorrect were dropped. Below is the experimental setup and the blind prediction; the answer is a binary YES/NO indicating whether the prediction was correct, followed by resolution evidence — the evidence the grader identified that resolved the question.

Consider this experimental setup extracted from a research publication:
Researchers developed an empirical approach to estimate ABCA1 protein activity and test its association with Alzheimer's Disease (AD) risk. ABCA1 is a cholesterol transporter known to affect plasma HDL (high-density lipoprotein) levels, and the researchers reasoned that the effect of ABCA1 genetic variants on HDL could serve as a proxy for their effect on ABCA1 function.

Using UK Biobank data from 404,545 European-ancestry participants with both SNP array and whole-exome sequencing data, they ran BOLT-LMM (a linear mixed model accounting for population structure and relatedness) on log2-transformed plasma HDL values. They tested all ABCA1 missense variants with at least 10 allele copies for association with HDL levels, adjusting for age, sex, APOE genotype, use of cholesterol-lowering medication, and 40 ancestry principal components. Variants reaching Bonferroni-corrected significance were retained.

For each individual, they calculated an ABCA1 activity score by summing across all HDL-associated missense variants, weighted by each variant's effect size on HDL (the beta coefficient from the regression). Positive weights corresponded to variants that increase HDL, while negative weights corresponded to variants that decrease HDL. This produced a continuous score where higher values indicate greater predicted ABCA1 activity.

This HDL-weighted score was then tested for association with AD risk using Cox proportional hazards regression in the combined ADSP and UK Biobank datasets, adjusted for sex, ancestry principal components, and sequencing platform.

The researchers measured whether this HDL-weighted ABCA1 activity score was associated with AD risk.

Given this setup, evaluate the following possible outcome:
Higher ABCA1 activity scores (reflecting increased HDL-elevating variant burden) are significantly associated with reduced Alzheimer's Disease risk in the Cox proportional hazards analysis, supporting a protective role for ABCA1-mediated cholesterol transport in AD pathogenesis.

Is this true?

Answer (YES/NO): YES